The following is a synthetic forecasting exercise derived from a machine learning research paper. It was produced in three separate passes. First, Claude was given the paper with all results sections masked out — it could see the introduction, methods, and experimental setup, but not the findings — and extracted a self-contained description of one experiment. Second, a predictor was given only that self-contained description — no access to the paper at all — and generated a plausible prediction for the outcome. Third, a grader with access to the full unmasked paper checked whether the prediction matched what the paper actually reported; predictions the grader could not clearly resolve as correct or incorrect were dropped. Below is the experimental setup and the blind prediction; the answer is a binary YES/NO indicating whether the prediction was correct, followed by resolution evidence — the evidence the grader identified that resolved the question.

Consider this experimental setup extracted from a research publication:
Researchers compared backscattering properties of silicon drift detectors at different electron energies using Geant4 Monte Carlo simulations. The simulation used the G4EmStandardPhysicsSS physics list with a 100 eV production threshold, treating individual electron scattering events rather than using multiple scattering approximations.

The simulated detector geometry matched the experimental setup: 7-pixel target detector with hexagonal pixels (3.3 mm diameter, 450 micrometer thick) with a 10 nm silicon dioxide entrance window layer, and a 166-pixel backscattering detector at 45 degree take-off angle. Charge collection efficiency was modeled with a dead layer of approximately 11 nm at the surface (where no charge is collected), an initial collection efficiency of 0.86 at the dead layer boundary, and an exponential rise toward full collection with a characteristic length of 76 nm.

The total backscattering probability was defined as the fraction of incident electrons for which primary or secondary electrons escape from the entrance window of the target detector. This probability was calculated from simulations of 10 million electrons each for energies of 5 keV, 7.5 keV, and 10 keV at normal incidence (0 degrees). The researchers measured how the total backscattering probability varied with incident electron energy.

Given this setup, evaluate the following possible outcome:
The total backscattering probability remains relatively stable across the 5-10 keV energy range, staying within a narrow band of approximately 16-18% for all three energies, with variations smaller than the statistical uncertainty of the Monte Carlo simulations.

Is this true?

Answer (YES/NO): NO